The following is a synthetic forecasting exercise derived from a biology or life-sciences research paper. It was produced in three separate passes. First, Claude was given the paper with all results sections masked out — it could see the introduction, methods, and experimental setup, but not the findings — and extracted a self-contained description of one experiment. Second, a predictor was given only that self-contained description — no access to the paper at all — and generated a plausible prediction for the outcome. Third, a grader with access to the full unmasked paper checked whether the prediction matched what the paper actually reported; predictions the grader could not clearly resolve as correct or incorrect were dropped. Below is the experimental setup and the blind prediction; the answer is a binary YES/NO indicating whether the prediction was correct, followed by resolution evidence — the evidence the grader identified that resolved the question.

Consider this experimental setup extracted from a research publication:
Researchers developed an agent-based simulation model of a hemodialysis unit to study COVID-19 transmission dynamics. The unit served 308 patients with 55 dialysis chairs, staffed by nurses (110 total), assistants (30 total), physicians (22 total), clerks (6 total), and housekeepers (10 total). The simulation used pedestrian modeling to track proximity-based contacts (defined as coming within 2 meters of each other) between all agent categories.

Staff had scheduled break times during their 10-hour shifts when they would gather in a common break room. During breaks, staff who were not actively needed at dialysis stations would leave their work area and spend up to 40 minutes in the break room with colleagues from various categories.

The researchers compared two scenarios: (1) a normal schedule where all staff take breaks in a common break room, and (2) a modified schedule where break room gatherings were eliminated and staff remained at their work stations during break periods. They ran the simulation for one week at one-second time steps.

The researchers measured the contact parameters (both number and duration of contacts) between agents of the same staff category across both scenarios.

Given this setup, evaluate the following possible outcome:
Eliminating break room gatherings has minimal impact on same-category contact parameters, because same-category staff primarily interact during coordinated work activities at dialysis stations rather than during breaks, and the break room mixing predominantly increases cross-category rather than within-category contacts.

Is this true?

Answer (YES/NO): NO